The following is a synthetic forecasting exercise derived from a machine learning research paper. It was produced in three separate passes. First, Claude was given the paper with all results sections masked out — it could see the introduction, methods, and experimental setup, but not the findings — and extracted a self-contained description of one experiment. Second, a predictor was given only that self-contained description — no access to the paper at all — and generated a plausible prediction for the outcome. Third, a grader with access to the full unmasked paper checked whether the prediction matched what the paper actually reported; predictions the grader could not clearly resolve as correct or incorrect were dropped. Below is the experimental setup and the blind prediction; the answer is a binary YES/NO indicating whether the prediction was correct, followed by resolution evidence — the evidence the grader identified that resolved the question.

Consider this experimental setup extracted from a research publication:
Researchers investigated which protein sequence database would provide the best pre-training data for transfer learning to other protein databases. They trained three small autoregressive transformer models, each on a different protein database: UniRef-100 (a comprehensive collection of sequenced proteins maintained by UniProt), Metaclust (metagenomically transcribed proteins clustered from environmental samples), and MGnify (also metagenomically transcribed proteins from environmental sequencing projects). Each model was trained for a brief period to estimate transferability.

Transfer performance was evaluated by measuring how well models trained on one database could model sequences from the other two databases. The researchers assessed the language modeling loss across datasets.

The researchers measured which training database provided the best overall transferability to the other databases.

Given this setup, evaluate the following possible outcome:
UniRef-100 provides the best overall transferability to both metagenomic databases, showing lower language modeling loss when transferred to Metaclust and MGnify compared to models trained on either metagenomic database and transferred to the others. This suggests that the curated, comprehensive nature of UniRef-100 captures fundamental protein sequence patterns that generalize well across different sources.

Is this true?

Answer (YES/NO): YES